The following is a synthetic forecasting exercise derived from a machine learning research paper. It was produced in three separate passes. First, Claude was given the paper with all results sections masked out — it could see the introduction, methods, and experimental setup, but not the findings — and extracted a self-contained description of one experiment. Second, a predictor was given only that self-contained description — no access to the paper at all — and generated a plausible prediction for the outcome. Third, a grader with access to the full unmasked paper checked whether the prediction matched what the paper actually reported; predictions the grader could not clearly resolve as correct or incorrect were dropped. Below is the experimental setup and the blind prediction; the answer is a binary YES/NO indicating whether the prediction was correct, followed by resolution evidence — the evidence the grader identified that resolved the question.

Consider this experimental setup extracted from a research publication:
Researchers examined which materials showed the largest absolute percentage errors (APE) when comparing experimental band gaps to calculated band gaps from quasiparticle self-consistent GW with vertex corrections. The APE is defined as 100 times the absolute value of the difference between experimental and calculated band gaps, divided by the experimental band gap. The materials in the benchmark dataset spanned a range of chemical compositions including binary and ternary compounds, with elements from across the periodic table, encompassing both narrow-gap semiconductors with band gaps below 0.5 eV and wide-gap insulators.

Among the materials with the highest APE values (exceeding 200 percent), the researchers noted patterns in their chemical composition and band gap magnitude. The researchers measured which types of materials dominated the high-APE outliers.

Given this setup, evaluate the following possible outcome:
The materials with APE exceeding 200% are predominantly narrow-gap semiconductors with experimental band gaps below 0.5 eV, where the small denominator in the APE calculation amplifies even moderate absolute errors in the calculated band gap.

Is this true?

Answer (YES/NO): YES